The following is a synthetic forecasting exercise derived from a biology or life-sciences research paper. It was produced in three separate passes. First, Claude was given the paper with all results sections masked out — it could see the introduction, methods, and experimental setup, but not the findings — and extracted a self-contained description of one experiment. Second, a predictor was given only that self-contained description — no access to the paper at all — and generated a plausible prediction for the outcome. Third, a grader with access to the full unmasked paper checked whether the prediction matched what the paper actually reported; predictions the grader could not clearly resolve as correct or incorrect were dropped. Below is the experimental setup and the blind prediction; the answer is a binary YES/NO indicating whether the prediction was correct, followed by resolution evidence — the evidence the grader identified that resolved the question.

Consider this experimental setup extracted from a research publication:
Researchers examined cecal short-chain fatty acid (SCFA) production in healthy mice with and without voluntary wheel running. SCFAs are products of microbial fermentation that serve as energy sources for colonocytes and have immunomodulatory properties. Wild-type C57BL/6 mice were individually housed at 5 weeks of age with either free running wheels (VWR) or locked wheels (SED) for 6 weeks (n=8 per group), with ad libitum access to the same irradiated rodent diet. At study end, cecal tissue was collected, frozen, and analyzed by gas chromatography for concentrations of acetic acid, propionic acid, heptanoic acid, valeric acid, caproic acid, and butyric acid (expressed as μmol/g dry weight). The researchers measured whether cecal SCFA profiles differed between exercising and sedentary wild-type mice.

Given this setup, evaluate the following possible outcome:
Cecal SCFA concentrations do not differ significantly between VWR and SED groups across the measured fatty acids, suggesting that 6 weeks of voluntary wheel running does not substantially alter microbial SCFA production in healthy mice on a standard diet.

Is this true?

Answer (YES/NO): NO